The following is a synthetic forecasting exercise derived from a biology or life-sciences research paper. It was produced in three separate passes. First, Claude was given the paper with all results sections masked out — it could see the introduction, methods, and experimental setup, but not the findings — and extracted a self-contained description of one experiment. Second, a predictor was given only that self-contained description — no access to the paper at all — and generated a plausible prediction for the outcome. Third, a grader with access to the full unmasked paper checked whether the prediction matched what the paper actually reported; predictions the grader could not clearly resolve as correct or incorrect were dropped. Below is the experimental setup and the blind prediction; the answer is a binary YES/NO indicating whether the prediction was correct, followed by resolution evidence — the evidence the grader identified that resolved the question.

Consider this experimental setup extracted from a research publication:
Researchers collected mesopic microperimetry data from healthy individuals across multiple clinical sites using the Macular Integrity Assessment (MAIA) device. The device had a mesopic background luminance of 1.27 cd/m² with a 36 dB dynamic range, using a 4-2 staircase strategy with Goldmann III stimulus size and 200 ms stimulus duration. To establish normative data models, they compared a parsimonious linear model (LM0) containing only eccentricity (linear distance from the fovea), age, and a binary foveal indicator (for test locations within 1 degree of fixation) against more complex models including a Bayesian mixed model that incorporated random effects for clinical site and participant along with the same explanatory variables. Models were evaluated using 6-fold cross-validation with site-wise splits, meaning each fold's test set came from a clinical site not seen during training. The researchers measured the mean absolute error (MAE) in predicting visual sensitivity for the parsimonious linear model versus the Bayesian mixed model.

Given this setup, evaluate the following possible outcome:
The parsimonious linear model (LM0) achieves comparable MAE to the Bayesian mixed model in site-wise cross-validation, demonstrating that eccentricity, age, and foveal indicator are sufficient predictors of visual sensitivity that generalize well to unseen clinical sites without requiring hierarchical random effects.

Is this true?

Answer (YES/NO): NO